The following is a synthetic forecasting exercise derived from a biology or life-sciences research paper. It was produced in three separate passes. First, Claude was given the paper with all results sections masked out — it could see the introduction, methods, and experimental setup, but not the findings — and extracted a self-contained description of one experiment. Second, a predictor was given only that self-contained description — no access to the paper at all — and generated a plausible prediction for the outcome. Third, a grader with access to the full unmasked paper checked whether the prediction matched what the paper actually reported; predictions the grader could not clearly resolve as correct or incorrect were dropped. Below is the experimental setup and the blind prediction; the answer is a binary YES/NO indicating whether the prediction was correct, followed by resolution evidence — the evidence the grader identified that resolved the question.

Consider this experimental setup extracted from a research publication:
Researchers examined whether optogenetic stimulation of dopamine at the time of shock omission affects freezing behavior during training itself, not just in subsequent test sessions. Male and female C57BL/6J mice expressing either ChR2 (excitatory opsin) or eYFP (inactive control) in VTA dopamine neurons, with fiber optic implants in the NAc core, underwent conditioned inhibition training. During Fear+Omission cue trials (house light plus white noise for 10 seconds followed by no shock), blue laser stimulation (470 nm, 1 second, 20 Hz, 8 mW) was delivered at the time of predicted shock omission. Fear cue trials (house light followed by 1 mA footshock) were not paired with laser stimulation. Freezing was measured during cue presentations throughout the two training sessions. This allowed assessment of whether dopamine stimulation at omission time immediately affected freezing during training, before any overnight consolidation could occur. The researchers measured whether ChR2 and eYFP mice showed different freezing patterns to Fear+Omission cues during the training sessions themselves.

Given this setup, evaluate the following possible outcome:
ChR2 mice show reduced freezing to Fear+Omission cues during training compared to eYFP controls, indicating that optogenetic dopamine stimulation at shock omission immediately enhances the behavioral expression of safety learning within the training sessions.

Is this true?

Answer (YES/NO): NO